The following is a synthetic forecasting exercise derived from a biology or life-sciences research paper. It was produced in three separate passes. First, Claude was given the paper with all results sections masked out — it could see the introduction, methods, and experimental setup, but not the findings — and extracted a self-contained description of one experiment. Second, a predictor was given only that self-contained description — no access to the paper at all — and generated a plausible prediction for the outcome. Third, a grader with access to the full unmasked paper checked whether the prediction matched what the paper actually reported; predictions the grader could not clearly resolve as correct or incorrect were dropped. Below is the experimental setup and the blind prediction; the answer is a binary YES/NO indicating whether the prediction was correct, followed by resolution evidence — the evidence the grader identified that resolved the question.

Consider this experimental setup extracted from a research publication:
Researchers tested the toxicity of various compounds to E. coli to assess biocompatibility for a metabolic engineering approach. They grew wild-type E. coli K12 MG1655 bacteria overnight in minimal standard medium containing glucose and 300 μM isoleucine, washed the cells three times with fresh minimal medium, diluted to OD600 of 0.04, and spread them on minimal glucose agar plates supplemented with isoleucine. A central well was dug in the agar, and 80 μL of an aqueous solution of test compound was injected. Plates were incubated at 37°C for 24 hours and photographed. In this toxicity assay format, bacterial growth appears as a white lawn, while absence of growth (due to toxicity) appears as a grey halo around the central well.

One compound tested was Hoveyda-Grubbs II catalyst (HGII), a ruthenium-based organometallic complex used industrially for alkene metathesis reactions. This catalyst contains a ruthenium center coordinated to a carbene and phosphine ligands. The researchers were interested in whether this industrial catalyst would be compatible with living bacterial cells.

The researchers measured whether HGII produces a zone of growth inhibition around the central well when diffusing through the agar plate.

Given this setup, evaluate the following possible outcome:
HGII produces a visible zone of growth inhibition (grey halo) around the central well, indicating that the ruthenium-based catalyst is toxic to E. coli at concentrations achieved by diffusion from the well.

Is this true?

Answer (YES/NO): NO